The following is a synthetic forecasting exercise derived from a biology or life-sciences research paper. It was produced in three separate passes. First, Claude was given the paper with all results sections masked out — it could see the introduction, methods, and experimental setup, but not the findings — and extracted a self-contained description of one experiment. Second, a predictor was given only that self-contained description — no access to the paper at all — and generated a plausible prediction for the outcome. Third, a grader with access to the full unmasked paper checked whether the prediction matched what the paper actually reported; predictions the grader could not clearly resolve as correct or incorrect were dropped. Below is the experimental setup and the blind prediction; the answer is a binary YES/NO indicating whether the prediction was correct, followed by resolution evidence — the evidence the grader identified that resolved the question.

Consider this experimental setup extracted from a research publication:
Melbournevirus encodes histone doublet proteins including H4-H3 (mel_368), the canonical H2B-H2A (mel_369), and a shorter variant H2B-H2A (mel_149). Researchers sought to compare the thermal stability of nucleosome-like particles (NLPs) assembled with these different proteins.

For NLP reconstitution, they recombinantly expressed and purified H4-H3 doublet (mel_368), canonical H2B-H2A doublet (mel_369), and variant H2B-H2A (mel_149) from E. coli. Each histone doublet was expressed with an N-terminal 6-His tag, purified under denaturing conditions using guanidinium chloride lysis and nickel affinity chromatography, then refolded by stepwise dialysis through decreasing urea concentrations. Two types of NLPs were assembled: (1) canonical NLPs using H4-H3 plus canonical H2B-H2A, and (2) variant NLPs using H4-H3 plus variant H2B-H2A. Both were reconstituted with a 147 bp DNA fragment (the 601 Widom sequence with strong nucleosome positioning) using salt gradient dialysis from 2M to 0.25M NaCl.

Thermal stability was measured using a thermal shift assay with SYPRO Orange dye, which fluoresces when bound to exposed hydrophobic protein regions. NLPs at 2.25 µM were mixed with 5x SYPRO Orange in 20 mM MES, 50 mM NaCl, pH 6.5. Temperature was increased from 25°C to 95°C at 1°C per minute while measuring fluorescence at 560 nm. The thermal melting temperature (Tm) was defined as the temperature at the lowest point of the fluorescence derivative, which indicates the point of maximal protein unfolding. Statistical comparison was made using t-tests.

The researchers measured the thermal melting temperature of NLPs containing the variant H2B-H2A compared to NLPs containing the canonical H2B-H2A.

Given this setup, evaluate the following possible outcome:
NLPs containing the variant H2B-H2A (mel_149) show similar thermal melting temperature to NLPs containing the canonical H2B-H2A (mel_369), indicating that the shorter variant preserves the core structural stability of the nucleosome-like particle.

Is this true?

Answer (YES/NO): NO